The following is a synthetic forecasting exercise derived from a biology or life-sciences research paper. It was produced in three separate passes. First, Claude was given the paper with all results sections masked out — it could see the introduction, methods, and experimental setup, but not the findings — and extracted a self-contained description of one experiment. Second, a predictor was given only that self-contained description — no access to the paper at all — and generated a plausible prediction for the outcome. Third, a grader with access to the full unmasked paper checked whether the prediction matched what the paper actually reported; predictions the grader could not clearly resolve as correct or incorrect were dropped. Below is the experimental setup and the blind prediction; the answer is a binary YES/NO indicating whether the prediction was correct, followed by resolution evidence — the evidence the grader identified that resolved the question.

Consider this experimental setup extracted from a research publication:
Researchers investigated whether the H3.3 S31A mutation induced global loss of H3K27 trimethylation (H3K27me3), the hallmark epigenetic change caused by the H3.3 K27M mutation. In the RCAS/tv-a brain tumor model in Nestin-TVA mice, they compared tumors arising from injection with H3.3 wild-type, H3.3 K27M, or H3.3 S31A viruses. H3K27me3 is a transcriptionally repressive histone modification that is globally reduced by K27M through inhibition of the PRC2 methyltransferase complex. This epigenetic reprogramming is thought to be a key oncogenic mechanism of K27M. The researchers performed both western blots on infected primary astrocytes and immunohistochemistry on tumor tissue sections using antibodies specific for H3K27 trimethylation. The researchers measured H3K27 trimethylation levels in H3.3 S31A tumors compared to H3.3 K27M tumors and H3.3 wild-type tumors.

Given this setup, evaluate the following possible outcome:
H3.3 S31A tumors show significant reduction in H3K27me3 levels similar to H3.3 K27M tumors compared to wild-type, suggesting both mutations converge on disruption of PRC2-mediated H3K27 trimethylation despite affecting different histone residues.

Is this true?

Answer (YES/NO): NO